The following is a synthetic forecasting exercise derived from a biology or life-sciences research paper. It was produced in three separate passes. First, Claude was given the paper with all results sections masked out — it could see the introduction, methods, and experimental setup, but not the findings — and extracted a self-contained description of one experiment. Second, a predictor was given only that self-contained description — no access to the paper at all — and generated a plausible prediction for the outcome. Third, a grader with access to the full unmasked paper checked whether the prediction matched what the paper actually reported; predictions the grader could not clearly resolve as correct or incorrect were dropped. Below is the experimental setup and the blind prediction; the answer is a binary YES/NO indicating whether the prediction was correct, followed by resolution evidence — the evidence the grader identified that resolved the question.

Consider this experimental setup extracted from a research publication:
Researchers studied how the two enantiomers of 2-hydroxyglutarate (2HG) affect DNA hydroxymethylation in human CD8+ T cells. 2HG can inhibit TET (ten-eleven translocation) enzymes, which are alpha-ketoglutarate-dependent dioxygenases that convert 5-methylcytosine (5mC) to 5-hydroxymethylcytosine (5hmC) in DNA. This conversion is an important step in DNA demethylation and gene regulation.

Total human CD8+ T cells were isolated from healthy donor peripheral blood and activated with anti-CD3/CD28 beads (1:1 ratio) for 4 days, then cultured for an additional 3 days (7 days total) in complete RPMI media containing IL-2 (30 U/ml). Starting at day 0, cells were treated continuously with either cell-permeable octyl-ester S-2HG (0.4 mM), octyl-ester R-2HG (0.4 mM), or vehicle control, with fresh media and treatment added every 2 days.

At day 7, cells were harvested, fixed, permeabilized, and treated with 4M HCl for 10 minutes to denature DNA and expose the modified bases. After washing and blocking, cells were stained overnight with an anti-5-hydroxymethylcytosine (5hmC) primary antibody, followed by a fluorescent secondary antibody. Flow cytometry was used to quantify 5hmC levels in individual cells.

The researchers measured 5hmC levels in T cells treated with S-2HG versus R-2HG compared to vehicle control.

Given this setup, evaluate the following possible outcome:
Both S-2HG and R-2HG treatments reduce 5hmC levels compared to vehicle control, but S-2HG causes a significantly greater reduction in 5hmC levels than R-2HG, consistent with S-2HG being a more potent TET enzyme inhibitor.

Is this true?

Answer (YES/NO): NO